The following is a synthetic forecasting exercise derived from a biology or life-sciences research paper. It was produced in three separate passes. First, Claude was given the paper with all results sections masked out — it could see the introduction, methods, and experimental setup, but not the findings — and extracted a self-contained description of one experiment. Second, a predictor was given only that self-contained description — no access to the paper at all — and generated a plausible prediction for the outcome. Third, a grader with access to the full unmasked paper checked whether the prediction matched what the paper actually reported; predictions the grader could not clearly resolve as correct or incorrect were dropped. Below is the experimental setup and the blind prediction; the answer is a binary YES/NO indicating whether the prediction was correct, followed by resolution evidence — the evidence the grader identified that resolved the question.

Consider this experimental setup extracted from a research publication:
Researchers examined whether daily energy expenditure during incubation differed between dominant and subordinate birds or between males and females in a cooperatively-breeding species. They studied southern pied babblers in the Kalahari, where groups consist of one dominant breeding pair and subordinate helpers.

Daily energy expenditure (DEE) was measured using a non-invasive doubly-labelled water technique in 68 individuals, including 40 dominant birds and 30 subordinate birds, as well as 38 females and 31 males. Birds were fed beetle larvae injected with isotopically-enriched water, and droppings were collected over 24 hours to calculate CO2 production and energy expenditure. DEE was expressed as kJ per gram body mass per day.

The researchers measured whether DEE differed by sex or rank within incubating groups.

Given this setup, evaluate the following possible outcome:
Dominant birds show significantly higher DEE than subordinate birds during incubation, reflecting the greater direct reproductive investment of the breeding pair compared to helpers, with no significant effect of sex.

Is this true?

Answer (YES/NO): NO